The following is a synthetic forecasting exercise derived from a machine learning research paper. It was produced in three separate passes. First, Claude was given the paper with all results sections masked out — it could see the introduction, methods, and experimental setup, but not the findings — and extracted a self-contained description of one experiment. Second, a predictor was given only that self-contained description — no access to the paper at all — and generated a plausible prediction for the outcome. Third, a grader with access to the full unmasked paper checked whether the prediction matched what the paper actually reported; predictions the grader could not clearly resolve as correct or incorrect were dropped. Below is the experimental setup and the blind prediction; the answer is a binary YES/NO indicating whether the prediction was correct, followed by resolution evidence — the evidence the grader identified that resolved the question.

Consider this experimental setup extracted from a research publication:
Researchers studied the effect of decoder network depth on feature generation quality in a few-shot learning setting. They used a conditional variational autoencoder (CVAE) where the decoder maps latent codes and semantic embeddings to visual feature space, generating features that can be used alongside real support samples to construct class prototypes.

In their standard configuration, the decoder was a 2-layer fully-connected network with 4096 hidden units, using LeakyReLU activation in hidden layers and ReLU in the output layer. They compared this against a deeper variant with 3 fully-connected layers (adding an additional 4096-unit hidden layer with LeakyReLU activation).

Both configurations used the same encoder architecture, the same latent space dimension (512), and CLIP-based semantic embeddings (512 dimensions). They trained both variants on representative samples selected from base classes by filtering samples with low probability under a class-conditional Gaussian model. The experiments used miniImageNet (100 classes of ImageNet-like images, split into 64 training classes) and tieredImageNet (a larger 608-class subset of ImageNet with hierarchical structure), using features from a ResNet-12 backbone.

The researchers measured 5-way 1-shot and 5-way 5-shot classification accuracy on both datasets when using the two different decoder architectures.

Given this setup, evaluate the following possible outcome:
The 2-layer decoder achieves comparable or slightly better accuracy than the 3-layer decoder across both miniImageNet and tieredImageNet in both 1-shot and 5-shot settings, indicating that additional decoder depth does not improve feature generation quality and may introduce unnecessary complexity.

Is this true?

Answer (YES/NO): YES